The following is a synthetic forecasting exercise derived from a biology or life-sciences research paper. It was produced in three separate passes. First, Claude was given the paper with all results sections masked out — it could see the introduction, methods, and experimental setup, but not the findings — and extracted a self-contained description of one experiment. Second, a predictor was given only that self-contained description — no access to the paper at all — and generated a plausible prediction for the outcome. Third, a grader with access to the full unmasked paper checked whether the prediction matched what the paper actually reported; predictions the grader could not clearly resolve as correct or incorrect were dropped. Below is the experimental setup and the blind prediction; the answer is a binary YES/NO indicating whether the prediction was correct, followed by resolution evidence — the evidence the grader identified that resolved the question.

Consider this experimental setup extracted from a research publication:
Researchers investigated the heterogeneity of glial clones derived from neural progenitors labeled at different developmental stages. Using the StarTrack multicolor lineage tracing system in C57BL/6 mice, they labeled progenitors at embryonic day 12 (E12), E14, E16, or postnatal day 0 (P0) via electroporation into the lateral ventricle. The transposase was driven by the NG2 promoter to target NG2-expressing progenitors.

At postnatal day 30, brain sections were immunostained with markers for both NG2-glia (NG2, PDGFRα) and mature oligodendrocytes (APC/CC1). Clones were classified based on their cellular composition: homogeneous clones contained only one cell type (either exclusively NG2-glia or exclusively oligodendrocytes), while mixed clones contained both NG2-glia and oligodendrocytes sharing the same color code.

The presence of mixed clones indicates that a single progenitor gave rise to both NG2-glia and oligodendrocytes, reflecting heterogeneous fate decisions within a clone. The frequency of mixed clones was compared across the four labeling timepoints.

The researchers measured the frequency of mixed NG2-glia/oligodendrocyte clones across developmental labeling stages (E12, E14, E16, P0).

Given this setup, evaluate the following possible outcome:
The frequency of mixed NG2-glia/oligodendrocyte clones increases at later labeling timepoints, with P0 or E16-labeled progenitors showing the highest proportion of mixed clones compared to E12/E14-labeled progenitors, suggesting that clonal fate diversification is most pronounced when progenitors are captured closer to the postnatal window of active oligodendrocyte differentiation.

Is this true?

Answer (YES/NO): NO